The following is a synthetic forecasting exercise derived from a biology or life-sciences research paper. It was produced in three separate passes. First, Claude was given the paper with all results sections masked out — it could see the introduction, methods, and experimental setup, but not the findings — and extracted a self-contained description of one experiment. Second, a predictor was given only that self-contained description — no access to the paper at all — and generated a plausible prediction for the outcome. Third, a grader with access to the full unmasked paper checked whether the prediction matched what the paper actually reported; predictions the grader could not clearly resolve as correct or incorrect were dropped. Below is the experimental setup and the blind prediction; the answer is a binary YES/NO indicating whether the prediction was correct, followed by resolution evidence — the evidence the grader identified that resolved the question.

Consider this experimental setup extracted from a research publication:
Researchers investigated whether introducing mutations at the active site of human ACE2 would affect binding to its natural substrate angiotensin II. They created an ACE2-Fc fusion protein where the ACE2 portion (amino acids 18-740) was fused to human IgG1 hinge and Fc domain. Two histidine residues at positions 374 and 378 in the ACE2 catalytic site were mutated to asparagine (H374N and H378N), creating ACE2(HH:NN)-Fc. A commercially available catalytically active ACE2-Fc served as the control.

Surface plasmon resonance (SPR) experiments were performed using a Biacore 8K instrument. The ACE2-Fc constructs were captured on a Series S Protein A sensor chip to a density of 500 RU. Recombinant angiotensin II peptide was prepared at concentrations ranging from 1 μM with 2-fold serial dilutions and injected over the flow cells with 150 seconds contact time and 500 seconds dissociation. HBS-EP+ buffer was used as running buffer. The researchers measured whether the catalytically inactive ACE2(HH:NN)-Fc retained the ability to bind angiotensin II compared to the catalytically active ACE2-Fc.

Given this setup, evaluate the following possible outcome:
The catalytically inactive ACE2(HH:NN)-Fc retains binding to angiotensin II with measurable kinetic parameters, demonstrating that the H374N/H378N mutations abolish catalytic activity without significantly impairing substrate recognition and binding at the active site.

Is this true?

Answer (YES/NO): NO